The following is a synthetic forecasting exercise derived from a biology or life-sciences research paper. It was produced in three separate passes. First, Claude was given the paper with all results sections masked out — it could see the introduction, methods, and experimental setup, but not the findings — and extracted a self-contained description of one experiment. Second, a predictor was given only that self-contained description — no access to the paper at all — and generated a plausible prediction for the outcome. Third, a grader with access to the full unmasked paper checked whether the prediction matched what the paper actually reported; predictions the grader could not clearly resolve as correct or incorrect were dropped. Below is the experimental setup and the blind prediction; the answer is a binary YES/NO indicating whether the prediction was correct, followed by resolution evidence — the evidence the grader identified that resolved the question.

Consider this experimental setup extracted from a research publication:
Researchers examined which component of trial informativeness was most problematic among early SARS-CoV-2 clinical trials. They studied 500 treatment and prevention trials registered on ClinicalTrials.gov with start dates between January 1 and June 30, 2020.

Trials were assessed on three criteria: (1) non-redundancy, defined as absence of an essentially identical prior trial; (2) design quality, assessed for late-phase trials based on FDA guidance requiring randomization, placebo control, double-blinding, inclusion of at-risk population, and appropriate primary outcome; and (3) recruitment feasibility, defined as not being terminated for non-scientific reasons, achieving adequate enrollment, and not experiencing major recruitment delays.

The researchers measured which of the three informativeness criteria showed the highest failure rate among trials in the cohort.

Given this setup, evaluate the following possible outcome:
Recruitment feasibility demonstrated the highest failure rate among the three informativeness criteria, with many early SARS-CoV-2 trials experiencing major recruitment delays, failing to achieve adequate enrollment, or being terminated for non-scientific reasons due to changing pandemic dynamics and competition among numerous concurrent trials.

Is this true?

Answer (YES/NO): NO